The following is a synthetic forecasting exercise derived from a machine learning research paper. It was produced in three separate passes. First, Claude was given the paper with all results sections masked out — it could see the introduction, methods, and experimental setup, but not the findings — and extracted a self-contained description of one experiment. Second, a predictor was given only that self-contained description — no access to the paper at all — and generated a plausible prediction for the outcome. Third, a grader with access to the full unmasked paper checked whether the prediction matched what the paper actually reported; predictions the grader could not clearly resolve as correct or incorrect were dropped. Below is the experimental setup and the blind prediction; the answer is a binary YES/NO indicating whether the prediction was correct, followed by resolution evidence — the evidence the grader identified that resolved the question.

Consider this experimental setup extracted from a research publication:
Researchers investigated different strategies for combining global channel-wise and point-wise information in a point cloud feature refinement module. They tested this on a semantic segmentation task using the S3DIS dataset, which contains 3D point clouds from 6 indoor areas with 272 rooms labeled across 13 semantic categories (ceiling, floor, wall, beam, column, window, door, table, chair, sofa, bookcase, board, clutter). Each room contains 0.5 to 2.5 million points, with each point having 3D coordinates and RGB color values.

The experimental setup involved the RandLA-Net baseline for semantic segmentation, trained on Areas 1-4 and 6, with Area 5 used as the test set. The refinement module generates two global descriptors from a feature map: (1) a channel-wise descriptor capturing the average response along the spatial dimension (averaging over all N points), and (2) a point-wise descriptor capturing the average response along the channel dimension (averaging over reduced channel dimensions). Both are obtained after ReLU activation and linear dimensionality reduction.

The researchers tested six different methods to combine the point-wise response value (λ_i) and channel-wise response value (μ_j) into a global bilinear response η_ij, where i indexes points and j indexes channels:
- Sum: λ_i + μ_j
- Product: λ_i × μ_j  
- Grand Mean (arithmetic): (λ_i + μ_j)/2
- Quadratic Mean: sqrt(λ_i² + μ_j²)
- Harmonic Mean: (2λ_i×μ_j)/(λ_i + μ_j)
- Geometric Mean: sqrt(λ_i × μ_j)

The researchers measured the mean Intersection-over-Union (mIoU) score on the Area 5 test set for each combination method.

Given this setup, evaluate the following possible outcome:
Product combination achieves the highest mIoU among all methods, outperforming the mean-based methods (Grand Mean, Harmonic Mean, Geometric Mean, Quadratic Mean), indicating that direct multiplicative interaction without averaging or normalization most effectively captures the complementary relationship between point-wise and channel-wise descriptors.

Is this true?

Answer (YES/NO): NO